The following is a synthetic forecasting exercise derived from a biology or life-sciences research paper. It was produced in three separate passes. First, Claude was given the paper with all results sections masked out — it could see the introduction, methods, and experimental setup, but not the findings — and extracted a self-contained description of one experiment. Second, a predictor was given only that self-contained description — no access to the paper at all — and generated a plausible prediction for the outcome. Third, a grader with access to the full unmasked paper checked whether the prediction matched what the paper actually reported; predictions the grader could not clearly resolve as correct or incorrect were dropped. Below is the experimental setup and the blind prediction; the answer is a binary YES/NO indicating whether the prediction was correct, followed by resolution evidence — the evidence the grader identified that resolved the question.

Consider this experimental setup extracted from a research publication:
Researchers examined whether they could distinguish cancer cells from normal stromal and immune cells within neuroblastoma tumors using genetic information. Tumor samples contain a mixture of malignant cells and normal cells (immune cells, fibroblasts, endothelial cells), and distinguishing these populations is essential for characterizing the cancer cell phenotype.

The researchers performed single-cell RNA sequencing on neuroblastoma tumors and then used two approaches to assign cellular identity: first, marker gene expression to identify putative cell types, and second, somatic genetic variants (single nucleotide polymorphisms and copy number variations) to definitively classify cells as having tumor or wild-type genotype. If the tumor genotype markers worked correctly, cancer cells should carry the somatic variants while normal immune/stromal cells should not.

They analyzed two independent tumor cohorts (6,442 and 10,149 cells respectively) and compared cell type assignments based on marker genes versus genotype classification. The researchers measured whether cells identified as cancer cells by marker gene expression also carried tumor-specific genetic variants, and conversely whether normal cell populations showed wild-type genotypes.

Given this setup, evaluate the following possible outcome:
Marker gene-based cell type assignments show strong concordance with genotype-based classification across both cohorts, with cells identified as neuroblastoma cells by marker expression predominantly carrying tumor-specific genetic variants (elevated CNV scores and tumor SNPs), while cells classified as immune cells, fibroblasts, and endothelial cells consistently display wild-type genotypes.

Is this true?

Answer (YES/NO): YES